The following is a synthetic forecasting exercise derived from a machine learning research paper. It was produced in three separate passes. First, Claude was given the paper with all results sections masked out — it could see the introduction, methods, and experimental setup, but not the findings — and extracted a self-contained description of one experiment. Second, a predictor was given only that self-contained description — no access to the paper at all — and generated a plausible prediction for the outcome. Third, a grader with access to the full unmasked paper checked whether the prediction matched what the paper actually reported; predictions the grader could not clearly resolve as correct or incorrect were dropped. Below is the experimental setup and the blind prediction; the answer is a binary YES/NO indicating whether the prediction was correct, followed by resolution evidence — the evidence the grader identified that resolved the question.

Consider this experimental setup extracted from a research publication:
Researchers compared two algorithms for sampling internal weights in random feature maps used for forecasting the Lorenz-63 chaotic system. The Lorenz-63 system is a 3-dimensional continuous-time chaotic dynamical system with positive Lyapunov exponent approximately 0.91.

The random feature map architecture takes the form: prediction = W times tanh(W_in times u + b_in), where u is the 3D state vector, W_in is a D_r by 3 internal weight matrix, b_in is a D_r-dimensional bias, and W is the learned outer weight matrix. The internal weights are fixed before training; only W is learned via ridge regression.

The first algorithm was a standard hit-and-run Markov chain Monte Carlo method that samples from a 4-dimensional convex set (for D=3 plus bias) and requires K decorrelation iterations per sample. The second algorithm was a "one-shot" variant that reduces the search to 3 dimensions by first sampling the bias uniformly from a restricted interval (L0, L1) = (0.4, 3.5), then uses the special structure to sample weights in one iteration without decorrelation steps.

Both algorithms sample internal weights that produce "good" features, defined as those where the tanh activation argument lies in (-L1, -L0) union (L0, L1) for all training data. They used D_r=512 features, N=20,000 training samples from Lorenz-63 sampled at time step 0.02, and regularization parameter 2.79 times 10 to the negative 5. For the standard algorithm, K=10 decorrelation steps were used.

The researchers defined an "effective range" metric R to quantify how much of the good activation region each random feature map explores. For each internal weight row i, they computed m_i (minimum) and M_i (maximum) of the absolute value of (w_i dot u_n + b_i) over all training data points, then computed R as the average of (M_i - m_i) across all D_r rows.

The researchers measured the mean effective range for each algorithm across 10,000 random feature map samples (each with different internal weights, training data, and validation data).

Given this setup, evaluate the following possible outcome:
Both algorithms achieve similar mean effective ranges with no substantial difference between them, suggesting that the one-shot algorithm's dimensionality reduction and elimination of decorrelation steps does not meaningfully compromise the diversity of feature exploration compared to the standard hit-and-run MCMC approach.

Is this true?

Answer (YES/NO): NO